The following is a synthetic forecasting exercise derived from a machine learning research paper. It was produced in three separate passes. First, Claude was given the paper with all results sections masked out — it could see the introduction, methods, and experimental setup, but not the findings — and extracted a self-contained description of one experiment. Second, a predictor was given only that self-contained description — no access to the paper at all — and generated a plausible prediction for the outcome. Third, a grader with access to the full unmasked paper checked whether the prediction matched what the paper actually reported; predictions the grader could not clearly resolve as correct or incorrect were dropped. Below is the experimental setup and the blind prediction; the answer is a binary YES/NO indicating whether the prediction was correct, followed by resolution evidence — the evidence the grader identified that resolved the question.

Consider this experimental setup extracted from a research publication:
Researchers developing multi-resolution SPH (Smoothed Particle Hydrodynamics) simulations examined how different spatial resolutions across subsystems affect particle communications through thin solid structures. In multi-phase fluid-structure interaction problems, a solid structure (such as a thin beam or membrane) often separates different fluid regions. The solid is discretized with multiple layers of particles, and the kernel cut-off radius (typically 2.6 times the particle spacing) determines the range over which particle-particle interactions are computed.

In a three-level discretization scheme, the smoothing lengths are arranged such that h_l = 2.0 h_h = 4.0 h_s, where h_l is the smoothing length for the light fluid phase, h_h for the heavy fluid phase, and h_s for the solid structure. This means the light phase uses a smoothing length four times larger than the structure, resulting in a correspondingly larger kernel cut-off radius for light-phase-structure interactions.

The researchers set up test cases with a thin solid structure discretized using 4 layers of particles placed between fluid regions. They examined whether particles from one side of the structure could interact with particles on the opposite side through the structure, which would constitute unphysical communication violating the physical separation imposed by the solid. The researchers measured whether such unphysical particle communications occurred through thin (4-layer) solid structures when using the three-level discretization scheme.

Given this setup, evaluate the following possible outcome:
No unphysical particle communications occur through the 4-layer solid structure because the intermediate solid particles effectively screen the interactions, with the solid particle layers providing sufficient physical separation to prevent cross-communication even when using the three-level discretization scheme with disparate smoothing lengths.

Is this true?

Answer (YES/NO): NO